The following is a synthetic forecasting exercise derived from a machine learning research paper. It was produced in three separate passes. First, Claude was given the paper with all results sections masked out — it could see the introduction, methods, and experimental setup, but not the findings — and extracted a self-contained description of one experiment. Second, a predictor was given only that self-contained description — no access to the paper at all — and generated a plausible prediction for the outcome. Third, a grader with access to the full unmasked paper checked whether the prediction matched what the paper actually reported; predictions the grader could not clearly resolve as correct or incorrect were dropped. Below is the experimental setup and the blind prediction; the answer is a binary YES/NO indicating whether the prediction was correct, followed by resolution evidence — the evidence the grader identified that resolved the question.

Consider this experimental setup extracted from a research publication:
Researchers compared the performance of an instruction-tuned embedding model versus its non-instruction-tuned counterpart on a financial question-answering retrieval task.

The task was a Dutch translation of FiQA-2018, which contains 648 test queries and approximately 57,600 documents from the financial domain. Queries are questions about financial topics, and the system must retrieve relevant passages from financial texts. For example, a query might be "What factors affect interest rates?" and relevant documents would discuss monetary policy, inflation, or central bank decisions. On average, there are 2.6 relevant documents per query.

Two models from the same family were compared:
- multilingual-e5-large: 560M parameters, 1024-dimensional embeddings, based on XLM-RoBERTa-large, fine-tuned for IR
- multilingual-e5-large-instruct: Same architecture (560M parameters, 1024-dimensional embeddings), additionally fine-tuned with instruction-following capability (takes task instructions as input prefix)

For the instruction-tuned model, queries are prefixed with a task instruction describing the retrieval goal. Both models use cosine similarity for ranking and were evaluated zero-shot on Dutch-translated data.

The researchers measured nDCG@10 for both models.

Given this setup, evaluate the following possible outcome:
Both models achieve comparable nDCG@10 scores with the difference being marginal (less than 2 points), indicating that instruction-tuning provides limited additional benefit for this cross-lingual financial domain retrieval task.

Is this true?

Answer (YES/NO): NO